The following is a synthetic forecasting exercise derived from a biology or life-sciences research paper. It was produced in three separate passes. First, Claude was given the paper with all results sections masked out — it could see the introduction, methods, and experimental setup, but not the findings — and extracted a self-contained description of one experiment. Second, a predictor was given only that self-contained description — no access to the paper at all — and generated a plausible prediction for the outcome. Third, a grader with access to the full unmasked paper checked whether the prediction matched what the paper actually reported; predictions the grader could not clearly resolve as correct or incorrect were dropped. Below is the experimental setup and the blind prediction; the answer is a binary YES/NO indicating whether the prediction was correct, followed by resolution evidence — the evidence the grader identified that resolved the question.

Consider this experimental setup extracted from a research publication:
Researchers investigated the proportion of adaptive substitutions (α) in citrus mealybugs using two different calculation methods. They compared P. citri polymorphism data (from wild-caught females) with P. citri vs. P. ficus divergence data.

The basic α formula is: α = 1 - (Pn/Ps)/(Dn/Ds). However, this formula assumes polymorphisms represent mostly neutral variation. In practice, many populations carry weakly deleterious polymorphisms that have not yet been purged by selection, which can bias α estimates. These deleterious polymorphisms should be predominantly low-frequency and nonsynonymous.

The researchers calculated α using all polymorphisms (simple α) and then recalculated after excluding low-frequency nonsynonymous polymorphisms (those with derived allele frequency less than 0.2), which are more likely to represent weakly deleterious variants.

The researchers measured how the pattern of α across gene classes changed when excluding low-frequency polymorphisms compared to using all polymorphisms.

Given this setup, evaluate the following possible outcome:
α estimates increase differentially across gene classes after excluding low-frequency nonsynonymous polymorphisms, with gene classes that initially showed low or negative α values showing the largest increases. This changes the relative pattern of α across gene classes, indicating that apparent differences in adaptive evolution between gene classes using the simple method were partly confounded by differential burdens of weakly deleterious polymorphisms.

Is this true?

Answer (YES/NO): NO